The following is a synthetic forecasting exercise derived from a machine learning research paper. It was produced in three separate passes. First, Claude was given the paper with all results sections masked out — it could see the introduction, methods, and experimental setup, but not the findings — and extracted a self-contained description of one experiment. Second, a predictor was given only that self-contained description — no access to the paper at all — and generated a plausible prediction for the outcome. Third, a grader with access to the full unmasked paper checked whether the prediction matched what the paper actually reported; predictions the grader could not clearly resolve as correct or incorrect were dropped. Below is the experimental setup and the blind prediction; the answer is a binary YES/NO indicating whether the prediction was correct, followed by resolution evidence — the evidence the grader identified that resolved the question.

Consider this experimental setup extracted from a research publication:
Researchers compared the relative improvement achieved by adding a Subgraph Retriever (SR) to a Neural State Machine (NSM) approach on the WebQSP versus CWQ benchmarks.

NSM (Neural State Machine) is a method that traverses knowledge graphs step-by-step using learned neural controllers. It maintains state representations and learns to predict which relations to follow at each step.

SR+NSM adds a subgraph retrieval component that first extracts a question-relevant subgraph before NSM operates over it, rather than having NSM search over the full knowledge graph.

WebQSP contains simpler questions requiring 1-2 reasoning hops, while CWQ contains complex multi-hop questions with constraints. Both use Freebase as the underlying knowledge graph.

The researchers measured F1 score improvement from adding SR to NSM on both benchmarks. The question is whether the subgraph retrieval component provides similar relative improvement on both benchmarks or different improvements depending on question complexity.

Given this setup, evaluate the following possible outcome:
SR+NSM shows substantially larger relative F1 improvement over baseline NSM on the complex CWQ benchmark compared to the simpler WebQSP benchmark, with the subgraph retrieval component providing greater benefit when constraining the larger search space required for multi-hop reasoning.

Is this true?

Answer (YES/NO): YES